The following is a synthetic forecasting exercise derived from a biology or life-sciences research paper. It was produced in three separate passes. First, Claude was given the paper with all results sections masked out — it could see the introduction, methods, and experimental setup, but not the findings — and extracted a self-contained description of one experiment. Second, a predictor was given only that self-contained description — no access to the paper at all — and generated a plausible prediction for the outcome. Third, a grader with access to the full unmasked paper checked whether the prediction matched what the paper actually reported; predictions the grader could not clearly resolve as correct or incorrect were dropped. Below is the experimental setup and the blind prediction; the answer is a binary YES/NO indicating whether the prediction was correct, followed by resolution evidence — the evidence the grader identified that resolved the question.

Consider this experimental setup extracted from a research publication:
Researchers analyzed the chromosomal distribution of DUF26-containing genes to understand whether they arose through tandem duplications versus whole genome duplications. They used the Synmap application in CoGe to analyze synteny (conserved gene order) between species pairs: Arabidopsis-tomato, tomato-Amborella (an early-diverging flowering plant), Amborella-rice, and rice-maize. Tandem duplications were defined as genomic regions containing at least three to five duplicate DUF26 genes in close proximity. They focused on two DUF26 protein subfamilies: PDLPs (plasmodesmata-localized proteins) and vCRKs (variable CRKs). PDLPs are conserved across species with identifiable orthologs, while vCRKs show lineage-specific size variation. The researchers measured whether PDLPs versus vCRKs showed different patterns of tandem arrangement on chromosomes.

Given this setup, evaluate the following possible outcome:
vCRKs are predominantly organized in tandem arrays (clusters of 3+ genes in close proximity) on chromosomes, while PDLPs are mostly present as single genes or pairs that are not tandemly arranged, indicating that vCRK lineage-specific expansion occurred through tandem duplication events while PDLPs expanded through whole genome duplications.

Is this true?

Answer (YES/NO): YES